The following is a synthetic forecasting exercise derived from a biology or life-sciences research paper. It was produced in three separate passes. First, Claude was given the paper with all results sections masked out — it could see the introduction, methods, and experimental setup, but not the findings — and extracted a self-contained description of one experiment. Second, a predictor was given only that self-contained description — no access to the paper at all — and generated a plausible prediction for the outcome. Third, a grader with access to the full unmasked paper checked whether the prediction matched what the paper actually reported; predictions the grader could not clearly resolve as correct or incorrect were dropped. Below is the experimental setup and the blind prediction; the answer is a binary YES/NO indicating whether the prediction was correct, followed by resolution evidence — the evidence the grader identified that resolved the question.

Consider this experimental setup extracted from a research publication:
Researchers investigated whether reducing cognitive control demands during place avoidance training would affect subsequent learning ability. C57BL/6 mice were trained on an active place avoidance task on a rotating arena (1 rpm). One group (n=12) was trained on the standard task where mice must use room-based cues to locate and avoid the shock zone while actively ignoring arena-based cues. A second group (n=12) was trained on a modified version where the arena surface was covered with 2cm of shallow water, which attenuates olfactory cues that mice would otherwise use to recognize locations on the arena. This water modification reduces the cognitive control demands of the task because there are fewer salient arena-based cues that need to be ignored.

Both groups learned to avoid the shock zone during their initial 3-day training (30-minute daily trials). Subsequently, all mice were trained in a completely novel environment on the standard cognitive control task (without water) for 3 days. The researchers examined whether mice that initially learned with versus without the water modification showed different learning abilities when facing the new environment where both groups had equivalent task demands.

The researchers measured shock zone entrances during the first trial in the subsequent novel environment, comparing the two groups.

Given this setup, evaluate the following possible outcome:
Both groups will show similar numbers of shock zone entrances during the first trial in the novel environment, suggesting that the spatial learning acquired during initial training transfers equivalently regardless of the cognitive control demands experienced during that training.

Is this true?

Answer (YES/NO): NO